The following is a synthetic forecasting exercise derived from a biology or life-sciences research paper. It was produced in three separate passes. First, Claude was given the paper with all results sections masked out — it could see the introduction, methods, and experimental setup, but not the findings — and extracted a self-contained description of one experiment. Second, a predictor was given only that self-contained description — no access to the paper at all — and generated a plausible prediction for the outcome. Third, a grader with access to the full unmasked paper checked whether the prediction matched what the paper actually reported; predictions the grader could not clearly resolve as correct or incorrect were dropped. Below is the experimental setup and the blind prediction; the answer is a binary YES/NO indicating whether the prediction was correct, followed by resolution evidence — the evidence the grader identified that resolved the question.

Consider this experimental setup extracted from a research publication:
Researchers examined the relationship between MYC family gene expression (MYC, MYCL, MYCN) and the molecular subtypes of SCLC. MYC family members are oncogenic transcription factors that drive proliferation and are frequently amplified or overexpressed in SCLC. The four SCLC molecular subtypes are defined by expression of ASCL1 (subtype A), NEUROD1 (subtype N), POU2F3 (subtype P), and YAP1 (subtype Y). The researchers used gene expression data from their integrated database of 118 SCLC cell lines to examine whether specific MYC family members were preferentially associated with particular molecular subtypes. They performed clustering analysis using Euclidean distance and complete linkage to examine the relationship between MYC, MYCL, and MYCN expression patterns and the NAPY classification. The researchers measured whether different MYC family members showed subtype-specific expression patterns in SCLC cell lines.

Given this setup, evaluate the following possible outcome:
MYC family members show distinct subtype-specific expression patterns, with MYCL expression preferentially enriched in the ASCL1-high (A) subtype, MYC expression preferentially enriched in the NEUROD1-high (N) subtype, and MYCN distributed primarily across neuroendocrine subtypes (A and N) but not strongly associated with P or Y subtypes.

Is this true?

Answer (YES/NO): NO